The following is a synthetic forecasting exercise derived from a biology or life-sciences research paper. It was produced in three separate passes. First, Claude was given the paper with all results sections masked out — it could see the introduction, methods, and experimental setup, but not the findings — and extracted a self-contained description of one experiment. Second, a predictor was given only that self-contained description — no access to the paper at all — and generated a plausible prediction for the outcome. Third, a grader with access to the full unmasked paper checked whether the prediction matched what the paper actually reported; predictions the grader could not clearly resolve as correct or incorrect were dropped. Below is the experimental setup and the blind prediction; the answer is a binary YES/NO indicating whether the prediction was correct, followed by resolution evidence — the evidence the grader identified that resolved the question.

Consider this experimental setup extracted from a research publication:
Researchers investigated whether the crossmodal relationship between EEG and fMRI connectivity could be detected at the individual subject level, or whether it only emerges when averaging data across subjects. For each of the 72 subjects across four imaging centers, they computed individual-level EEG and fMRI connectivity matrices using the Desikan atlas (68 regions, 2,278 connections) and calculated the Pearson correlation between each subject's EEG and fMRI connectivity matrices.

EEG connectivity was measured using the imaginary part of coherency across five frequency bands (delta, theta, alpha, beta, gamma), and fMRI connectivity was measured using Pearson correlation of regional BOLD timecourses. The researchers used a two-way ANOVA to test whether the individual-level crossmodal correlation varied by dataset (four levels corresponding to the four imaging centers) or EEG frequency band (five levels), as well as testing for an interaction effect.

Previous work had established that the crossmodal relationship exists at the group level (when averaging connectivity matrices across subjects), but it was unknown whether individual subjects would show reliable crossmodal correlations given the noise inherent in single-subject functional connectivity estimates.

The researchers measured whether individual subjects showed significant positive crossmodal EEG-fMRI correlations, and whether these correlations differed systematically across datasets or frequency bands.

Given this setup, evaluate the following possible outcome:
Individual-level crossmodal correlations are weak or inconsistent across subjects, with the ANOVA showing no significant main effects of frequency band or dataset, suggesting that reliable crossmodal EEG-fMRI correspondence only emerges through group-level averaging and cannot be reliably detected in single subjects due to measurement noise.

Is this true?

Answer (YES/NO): NO